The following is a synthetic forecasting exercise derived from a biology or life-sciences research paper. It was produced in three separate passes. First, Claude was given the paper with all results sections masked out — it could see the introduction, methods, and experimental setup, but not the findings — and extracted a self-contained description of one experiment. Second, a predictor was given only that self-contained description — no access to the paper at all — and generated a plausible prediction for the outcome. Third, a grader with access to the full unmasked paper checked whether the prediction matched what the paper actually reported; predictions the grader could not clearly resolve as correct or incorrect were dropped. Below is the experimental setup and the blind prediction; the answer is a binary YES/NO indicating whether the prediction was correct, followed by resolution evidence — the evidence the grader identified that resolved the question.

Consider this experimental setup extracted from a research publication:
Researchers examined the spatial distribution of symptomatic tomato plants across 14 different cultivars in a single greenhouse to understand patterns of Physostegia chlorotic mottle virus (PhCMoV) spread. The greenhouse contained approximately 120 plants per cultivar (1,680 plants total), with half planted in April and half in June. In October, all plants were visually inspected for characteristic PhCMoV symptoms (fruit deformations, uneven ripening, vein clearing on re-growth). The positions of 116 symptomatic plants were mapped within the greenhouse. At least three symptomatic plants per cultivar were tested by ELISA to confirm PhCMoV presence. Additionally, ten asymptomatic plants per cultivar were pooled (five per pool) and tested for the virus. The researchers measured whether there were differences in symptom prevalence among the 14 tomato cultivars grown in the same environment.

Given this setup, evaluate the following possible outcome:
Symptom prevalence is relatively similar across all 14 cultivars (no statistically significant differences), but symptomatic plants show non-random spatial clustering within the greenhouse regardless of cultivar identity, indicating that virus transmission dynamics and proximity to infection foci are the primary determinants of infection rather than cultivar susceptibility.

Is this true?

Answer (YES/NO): NO